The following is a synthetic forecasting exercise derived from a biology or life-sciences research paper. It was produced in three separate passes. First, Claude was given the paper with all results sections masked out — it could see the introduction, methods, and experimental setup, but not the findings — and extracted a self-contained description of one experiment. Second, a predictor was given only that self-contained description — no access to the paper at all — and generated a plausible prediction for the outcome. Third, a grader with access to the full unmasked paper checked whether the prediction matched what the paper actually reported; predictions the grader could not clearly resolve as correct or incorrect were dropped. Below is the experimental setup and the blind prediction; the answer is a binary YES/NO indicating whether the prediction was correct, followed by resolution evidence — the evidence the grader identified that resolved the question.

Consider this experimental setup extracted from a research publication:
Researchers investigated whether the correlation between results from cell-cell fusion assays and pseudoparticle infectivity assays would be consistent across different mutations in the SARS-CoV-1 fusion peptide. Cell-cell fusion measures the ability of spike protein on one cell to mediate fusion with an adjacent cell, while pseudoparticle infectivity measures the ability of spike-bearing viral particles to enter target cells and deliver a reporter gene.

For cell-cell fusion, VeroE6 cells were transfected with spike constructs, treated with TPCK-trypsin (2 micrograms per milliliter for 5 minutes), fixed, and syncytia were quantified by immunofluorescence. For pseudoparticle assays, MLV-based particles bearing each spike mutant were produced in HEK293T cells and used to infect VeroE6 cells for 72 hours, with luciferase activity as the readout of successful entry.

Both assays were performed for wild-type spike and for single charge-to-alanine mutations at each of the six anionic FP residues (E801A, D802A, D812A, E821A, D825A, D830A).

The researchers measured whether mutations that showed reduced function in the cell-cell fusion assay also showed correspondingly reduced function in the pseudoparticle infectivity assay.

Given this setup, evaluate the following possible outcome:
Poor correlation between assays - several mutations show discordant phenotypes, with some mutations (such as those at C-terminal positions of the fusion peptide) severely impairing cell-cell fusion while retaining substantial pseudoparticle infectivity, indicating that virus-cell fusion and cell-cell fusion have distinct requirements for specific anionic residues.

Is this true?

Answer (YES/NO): NO